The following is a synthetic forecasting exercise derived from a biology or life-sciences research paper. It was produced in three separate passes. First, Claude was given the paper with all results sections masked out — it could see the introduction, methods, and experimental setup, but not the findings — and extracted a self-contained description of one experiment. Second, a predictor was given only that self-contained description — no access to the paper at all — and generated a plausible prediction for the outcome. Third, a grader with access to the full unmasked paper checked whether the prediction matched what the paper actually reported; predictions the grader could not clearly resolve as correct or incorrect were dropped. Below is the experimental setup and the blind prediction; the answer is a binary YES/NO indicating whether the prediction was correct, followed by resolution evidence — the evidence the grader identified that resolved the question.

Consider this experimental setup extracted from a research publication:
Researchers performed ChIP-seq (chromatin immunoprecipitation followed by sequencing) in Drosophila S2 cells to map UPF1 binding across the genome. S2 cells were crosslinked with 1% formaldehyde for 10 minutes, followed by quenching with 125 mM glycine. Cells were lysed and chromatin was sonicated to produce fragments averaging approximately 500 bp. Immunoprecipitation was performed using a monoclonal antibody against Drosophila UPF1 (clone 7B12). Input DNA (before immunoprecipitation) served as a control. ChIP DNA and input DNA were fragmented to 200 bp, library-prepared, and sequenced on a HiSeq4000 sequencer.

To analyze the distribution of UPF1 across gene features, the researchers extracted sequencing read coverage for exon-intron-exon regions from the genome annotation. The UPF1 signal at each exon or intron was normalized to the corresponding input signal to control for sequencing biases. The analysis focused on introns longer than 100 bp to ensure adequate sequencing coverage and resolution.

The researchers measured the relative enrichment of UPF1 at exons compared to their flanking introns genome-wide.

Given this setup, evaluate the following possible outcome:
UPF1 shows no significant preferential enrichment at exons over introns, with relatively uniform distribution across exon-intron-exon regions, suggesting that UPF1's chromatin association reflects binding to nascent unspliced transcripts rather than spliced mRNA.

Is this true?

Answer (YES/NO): NO